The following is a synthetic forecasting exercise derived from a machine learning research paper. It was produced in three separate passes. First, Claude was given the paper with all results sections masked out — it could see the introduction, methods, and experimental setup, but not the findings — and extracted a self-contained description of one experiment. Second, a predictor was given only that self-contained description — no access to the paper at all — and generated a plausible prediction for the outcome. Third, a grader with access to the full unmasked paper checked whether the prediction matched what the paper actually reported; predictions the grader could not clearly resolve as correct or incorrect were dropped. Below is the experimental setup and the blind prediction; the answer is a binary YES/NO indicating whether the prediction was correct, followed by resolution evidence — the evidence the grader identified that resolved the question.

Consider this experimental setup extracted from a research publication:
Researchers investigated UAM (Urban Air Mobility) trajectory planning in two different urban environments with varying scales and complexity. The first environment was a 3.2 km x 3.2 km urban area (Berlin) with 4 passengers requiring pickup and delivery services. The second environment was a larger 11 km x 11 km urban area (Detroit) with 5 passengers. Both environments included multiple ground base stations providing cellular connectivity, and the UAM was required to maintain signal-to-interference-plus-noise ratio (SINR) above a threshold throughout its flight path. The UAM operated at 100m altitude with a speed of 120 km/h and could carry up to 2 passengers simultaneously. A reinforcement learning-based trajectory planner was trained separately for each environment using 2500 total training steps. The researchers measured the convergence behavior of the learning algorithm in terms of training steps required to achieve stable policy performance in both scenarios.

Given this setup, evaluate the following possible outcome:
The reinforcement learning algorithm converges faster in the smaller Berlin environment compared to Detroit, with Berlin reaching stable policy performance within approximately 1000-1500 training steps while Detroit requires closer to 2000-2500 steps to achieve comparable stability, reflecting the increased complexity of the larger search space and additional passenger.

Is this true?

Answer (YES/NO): NO